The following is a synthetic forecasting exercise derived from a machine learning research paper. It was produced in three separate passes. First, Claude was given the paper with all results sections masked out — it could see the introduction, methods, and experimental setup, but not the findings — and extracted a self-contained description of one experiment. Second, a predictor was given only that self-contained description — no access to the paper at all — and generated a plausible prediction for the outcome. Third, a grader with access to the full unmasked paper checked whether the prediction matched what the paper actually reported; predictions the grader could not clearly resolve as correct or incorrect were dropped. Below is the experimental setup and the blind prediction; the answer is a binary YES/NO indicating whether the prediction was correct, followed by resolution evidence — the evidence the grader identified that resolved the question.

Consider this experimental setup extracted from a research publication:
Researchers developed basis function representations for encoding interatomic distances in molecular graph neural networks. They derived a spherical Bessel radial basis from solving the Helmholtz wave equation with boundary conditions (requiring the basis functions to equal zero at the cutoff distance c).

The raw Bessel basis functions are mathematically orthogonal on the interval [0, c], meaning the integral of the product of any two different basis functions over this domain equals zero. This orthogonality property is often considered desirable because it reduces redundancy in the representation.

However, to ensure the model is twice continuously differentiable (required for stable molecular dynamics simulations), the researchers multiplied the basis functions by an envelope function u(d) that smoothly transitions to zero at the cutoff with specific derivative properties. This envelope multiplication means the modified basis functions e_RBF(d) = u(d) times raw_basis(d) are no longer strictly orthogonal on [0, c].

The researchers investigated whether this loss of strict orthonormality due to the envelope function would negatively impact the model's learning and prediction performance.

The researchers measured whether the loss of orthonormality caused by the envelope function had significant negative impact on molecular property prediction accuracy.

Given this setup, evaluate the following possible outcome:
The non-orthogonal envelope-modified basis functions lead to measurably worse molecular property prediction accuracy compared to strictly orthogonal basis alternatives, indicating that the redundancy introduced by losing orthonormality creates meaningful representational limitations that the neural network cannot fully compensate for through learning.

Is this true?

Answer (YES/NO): NO